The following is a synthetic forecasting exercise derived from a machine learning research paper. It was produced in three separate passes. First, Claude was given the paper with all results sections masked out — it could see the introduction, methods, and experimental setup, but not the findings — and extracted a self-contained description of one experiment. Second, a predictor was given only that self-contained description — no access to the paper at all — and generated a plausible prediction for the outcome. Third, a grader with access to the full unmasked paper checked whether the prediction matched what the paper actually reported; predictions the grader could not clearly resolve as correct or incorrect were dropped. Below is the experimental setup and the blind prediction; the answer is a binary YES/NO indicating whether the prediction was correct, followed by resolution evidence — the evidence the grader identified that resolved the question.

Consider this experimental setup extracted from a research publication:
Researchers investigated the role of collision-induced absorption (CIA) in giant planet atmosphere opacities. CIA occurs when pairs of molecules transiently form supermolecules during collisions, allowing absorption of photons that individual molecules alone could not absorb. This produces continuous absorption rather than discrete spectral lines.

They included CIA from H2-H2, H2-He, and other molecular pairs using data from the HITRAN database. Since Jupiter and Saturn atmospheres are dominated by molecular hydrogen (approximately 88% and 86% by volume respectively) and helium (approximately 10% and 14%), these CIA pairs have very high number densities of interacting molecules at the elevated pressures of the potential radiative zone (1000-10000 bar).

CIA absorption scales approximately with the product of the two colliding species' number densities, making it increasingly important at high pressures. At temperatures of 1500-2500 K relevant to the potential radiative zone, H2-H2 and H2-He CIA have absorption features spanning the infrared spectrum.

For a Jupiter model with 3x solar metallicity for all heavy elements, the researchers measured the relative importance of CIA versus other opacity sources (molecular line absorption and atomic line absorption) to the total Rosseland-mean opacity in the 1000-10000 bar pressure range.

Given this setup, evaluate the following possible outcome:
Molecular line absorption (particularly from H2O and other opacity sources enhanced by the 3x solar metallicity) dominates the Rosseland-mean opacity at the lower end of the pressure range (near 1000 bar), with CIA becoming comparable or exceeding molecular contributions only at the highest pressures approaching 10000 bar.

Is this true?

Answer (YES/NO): NO